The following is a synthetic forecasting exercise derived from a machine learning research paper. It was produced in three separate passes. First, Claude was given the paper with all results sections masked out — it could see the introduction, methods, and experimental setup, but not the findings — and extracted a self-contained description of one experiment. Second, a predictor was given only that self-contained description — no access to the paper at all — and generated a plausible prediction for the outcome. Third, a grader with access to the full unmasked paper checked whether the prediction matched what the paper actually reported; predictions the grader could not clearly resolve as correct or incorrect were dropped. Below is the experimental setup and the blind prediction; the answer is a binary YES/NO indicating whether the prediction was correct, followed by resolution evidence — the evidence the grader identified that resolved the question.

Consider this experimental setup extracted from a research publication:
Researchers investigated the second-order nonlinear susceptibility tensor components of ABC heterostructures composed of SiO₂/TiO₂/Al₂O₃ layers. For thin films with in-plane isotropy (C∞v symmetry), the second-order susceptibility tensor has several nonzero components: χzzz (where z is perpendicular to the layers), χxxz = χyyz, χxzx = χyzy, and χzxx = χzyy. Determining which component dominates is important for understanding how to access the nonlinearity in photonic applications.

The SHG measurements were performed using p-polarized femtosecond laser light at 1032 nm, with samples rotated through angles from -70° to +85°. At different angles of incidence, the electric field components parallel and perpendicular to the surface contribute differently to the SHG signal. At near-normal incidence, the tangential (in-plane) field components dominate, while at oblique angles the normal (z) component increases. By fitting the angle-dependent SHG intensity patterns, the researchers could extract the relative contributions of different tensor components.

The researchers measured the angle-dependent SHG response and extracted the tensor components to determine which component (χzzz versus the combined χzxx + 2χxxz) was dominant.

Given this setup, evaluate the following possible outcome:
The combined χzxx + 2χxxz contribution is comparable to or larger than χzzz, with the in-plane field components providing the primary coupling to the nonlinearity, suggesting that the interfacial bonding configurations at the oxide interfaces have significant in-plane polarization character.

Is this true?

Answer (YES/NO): NO